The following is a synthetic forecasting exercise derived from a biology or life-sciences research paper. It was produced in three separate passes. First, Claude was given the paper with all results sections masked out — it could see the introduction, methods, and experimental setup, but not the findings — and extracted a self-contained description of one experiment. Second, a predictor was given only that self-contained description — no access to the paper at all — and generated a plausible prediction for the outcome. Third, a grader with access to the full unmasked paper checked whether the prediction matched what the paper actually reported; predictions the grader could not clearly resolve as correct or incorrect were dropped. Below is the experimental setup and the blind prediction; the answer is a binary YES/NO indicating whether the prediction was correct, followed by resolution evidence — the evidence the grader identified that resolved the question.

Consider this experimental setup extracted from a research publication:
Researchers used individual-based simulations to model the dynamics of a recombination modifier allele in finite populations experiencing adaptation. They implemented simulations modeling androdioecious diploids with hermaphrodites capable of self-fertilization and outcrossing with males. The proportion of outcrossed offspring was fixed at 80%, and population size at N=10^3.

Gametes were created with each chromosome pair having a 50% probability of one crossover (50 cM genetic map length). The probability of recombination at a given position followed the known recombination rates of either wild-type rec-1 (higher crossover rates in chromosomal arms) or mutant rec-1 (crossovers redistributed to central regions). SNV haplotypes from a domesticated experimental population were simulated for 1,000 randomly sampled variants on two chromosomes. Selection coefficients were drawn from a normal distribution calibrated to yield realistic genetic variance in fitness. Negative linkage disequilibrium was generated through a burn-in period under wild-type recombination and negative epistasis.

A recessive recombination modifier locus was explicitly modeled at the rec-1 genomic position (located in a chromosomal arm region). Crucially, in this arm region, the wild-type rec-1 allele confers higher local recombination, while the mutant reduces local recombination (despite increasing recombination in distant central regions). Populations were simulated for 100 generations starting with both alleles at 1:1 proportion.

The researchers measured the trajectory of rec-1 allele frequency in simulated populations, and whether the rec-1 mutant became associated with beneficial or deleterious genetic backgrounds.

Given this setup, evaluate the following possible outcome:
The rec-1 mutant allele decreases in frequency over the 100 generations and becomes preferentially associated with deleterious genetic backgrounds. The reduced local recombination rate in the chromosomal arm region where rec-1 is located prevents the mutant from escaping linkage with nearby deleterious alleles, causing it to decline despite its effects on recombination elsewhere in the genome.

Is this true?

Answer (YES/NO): NO